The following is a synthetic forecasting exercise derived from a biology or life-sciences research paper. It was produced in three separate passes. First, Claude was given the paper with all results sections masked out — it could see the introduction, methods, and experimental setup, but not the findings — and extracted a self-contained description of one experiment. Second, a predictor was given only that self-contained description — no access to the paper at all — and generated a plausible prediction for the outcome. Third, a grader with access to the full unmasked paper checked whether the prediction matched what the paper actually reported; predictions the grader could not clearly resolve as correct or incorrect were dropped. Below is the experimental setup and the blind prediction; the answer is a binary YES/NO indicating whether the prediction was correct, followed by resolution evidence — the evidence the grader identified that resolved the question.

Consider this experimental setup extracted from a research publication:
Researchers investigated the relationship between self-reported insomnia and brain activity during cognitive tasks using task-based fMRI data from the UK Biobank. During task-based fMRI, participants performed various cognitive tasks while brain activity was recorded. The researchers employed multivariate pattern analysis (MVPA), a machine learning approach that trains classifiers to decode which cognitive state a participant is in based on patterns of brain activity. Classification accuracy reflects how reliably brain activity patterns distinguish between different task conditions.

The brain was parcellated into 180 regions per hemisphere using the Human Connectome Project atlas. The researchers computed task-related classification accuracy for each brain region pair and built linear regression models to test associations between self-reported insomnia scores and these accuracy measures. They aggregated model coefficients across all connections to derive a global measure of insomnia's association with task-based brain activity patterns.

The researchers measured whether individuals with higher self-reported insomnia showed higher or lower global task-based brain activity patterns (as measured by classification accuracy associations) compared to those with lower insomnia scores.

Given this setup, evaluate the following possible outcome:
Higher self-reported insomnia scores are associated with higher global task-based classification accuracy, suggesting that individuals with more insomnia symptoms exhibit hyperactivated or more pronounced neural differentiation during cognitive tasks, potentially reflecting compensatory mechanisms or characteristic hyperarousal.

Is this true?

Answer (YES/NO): NO